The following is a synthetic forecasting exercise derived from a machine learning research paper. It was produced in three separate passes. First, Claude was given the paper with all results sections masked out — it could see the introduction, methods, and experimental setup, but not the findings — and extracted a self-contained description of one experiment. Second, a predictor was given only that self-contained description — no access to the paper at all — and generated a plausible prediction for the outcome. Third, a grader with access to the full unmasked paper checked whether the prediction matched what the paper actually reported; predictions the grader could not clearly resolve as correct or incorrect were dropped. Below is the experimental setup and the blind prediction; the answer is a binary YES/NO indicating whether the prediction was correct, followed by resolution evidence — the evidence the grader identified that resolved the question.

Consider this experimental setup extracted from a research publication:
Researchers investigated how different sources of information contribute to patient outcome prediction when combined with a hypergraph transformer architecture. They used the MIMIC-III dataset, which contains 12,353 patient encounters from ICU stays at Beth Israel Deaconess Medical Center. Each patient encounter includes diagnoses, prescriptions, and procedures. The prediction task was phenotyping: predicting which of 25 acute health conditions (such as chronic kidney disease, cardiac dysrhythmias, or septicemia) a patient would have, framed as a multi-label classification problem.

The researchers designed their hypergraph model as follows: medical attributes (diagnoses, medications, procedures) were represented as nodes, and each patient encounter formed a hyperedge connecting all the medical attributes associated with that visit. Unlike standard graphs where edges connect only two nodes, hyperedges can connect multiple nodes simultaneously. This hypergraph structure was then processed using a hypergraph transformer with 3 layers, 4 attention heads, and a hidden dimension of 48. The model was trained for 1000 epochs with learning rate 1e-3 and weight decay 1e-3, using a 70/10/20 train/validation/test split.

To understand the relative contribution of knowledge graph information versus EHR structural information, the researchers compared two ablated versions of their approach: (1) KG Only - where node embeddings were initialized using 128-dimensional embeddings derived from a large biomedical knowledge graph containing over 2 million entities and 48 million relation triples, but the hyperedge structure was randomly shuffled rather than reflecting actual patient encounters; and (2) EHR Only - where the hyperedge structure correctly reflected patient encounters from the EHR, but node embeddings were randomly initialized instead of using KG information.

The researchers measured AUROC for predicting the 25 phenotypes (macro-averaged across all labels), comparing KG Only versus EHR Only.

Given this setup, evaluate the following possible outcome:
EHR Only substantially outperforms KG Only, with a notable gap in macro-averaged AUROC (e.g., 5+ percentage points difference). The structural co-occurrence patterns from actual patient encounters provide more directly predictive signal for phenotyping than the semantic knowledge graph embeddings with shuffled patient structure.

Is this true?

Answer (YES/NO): YES